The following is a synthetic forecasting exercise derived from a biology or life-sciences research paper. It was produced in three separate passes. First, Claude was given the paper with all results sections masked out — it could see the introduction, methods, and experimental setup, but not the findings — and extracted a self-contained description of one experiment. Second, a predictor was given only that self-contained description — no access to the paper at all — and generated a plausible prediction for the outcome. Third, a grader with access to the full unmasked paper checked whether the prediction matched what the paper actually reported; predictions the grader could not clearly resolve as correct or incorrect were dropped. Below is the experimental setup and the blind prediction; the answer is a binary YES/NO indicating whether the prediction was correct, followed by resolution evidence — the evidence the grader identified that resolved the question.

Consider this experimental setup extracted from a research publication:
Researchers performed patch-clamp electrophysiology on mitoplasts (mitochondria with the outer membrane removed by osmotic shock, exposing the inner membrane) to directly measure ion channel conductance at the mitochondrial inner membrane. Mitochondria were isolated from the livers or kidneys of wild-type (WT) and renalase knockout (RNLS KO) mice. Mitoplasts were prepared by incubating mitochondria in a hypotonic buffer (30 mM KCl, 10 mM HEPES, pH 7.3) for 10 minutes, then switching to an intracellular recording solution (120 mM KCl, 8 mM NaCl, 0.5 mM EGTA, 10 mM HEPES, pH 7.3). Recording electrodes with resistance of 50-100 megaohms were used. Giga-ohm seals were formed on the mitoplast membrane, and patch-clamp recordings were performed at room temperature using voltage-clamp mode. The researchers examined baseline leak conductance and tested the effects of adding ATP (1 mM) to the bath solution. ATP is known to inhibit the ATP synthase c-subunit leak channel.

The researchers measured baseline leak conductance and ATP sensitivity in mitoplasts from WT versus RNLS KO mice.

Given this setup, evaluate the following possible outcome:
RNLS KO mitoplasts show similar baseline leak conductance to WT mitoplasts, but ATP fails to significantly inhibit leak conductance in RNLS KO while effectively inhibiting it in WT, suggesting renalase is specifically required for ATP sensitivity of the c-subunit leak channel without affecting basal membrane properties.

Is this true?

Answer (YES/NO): NO